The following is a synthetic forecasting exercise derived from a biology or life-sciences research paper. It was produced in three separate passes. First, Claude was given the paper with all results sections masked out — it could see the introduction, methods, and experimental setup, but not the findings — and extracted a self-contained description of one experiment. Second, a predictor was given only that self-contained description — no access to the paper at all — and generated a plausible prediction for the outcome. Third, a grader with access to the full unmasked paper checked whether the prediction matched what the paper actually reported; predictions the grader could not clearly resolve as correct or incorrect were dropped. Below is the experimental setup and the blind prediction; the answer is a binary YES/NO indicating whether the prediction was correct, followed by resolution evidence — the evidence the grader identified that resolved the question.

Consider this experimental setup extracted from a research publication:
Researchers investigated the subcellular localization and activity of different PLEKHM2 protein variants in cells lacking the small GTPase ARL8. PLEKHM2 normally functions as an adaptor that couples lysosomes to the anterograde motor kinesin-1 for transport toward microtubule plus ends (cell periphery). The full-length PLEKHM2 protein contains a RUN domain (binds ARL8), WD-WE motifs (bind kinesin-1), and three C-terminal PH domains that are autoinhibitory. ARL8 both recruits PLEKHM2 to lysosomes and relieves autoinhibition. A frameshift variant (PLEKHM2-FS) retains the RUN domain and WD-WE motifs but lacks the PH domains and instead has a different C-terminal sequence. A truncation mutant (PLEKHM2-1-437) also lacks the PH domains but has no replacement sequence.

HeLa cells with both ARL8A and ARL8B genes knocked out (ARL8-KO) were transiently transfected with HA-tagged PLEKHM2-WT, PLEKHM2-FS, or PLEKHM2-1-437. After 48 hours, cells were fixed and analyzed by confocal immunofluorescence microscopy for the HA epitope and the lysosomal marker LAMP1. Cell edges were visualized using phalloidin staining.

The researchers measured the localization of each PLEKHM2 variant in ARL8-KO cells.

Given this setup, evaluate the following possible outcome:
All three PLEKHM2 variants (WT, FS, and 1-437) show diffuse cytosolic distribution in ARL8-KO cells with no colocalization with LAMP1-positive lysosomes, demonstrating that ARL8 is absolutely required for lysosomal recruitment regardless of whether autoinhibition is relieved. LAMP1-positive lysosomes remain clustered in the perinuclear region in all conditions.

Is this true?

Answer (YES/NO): NO